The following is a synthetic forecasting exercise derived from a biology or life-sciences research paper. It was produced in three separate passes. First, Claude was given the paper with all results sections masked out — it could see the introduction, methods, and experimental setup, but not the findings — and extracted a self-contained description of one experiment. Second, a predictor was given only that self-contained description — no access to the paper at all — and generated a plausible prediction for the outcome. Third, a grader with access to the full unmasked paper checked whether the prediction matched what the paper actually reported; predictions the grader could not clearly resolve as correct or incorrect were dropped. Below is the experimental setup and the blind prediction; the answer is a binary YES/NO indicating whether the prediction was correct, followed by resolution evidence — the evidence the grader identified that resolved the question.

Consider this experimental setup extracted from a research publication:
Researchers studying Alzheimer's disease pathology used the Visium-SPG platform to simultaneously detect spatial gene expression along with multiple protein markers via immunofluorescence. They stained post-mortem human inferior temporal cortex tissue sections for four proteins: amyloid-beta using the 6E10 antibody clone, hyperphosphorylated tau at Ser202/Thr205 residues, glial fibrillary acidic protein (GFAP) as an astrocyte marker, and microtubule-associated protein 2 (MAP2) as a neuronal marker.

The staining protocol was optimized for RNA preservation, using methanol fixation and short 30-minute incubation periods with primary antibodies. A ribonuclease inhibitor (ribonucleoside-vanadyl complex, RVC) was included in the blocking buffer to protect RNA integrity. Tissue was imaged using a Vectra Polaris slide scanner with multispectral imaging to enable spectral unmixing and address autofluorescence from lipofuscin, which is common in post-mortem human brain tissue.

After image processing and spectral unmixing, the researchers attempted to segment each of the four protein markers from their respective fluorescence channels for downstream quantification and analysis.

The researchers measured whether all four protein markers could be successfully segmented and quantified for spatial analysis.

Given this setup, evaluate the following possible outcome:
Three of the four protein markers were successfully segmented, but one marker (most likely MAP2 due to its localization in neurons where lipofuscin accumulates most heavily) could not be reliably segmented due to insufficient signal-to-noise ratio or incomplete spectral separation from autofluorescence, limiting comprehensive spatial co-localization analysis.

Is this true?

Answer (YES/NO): NO